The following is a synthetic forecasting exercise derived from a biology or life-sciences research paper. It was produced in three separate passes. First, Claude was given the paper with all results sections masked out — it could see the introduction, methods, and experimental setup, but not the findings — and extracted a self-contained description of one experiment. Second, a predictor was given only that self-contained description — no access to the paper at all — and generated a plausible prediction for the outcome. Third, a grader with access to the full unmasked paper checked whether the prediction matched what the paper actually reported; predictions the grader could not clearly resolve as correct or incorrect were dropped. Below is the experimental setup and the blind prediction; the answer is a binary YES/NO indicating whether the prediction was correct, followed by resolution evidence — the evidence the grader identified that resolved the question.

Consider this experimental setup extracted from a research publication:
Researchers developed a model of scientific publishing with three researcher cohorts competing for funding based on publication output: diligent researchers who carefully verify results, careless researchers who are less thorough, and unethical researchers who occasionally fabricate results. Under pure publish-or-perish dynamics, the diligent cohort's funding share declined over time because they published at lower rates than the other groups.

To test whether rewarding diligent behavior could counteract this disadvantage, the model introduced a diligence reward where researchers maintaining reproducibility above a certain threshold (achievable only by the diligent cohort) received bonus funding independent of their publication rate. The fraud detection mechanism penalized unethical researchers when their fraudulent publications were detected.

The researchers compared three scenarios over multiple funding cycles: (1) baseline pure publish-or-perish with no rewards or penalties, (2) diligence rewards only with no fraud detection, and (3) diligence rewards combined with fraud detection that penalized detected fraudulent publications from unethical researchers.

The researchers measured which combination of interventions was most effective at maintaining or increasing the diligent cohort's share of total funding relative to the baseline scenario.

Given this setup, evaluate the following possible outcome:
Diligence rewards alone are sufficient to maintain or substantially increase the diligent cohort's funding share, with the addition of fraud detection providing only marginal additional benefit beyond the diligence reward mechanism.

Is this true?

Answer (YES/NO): NO